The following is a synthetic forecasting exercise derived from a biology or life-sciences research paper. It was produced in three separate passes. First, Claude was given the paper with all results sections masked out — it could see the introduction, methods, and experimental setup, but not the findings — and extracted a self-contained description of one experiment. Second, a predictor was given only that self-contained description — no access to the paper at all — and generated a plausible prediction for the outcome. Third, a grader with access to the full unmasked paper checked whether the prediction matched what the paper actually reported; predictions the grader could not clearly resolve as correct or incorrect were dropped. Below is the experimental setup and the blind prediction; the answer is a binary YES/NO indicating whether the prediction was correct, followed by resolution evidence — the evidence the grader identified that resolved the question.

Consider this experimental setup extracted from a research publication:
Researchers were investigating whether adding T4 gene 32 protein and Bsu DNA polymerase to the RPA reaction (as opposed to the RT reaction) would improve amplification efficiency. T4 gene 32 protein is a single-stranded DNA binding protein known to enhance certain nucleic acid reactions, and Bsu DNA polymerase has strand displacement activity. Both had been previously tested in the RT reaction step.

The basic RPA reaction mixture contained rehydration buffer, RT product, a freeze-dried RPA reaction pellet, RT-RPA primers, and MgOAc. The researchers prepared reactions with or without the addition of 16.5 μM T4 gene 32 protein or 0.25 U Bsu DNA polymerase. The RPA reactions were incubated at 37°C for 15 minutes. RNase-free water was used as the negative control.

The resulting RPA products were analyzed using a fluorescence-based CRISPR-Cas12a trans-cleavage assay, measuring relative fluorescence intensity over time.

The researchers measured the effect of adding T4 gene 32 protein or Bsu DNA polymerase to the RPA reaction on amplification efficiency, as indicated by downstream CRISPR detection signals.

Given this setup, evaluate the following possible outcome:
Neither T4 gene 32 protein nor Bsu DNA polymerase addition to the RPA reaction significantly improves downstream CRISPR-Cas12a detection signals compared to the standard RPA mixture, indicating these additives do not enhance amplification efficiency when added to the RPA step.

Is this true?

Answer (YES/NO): NO